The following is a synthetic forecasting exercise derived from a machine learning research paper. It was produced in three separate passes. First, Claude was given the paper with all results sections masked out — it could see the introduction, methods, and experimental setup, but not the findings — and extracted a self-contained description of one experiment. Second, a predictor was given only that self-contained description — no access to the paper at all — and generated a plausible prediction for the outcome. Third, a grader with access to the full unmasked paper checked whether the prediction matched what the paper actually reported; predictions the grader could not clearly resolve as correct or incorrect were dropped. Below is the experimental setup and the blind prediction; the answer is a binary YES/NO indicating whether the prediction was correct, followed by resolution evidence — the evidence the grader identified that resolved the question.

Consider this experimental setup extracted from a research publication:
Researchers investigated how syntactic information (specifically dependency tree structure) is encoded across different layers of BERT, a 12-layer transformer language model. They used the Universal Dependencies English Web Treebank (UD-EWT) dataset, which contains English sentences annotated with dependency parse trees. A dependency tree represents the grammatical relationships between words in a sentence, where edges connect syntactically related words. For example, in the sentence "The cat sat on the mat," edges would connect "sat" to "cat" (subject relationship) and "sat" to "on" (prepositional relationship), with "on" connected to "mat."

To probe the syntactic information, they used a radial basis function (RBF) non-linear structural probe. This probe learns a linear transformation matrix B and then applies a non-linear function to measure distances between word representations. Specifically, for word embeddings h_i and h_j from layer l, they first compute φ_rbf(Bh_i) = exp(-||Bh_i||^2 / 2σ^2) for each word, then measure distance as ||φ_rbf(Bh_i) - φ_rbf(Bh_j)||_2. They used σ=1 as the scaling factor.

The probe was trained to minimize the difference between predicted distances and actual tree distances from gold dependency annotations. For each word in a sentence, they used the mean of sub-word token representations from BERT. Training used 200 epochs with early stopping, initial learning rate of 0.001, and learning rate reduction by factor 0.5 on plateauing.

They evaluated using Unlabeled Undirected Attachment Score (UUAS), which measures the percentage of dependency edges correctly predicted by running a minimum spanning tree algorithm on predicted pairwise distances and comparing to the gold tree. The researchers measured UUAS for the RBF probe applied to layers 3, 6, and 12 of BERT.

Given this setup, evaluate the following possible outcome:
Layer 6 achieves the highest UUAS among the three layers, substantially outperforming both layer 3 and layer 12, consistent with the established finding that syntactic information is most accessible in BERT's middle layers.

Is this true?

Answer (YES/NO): YES